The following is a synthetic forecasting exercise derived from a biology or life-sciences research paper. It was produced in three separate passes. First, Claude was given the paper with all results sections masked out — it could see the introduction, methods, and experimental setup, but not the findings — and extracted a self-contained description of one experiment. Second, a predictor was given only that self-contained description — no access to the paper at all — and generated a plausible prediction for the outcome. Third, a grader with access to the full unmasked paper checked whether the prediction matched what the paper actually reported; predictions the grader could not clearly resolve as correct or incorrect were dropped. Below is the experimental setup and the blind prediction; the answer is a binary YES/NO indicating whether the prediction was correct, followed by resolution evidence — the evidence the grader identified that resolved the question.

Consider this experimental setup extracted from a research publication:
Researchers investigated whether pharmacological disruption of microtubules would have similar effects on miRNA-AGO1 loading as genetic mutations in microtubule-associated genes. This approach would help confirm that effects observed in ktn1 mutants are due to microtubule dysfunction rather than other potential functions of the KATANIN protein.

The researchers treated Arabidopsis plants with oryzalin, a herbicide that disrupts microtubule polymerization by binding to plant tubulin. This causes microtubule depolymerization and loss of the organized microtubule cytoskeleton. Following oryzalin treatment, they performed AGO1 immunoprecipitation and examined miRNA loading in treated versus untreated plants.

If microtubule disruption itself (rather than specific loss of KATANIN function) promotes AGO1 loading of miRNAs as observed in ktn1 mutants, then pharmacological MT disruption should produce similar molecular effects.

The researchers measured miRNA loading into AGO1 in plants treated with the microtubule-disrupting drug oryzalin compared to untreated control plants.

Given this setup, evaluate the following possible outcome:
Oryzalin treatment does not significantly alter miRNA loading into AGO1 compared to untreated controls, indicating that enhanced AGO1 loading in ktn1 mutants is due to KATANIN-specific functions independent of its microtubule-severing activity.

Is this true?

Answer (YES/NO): NO